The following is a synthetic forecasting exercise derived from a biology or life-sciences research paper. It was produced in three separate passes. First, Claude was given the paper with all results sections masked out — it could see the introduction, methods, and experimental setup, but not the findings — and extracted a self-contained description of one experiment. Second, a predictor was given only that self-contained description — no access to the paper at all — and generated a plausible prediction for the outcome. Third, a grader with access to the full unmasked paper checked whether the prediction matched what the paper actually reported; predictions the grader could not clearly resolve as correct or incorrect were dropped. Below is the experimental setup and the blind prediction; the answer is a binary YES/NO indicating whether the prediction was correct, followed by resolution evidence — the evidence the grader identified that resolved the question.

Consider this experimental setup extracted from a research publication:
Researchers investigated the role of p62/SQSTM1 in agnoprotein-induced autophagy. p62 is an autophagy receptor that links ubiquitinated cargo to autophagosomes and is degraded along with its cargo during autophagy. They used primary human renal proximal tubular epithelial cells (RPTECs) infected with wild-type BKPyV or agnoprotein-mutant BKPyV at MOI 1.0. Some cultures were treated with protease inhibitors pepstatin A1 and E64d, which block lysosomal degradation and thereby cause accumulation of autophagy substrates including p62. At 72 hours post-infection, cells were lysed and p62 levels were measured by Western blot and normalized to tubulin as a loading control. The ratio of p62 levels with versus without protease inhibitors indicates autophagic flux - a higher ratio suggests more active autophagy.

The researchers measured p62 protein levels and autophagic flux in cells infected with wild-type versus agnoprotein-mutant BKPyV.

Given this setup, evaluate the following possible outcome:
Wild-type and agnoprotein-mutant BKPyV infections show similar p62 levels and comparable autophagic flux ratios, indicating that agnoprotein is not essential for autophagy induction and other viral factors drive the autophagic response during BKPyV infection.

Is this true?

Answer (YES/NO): NO